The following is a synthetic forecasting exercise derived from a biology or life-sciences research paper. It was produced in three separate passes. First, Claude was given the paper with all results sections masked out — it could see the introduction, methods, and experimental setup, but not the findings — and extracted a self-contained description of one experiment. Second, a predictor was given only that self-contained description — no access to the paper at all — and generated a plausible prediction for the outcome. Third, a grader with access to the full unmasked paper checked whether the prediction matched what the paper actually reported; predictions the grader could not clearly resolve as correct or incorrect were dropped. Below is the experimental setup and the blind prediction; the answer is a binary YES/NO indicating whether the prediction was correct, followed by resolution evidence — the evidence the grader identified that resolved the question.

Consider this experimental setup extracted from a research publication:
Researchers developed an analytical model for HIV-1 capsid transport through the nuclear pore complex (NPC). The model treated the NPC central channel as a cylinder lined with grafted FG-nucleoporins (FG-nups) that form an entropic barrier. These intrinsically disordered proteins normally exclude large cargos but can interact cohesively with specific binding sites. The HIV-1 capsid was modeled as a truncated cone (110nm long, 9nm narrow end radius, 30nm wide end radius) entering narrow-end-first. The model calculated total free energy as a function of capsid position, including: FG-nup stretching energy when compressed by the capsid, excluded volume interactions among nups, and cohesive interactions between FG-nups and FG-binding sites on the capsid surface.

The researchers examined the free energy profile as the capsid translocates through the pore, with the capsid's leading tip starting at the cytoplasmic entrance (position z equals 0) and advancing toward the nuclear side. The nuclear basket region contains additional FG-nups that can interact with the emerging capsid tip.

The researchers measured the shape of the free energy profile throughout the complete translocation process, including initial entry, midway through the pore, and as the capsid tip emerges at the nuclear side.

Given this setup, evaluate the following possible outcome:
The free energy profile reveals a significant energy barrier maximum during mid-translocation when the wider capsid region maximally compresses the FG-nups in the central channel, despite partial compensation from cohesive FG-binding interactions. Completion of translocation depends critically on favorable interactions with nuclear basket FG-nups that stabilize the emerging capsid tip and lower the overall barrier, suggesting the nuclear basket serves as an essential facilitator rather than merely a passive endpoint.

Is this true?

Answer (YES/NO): NO